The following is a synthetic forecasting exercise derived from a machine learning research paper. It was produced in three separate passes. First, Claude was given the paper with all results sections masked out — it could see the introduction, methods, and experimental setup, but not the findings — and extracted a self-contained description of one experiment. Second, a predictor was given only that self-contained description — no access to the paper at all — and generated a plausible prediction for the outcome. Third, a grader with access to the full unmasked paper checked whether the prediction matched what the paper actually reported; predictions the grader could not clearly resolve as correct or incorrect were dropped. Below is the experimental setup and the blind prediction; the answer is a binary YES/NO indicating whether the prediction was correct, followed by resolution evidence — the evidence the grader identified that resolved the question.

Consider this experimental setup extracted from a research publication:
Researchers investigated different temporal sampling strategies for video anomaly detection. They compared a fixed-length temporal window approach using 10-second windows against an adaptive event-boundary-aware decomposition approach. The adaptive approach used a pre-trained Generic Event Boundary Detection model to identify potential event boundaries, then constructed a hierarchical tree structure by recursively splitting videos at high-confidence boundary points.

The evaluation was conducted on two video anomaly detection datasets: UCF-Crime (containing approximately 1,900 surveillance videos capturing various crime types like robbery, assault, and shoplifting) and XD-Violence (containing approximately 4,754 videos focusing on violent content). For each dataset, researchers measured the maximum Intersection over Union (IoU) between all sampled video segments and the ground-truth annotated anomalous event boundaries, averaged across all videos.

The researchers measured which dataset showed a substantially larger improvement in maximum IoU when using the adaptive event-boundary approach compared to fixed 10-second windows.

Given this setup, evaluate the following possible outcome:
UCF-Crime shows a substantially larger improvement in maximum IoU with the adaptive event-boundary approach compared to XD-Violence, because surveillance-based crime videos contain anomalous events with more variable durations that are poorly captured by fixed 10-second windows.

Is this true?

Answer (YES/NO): NO